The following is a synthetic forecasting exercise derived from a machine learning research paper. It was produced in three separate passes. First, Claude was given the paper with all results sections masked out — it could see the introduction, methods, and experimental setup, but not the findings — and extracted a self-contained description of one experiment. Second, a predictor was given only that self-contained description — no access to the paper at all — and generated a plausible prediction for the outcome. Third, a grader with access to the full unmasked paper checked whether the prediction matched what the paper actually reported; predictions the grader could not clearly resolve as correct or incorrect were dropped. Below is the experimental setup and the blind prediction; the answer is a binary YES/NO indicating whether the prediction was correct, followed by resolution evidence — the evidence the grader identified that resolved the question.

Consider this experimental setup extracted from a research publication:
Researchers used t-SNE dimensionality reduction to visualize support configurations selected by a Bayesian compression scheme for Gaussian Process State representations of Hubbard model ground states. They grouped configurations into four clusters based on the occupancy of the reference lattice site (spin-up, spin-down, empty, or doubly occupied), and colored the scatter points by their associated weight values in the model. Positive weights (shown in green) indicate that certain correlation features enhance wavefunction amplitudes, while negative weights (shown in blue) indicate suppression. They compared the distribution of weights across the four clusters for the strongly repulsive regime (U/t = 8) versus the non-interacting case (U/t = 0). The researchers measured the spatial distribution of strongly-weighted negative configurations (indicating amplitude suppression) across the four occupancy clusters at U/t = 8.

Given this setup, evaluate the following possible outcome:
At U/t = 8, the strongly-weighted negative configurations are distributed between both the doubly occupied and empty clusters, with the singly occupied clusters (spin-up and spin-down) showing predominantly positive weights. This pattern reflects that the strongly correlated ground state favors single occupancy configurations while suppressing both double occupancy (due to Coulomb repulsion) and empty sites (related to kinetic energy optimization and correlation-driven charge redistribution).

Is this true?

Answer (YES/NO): NO